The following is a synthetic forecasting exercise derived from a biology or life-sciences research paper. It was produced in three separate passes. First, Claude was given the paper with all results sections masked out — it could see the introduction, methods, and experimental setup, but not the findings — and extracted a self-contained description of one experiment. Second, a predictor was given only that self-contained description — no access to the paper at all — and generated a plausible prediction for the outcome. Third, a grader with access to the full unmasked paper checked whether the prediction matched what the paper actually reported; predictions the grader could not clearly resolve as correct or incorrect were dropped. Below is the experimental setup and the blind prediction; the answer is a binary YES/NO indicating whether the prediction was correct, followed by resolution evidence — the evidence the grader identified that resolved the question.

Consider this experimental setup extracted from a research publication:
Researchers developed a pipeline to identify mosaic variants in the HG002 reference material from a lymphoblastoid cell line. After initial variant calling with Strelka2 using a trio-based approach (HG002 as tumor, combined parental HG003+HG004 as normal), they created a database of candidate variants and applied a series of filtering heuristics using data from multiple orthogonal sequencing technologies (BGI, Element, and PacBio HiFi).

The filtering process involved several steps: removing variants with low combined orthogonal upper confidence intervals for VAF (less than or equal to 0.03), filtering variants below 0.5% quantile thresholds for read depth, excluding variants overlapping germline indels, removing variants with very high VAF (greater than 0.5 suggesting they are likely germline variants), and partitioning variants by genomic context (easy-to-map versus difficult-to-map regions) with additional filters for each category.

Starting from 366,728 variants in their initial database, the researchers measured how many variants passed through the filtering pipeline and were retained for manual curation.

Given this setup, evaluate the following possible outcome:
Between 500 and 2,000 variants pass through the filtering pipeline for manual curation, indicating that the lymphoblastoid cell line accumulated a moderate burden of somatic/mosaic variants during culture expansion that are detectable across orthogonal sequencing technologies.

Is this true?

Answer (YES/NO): NO